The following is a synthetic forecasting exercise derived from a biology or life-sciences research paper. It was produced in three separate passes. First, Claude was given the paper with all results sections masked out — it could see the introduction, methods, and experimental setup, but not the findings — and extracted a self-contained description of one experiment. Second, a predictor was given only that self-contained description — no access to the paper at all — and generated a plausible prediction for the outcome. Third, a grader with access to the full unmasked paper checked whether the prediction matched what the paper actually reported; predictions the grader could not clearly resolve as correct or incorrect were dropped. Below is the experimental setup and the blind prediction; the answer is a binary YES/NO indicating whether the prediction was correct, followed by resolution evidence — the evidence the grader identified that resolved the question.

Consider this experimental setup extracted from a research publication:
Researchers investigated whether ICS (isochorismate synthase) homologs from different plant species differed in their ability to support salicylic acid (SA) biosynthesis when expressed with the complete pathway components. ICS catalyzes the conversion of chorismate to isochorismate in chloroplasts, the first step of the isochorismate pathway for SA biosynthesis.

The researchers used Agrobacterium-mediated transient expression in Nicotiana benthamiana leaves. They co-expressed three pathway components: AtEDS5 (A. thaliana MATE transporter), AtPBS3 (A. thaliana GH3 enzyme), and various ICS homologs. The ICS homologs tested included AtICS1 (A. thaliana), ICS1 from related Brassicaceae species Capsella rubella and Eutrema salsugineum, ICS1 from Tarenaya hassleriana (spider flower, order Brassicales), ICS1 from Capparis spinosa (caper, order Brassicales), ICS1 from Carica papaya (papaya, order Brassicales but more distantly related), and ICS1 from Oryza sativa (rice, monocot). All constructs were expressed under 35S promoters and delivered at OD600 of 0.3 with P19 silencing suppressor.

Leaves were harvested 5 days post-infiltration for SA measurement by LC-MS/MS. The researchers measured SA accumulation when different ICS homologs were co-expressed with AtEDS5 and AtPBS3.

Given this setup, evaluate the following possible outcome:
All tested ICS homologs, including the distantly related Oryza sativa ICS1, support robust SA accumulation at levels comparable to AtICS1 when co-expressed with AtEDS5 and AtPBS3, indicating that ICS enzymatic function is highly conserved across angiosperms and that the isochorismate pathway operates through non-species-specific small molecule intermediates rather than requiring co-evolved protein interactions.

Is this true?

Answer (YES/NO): NO